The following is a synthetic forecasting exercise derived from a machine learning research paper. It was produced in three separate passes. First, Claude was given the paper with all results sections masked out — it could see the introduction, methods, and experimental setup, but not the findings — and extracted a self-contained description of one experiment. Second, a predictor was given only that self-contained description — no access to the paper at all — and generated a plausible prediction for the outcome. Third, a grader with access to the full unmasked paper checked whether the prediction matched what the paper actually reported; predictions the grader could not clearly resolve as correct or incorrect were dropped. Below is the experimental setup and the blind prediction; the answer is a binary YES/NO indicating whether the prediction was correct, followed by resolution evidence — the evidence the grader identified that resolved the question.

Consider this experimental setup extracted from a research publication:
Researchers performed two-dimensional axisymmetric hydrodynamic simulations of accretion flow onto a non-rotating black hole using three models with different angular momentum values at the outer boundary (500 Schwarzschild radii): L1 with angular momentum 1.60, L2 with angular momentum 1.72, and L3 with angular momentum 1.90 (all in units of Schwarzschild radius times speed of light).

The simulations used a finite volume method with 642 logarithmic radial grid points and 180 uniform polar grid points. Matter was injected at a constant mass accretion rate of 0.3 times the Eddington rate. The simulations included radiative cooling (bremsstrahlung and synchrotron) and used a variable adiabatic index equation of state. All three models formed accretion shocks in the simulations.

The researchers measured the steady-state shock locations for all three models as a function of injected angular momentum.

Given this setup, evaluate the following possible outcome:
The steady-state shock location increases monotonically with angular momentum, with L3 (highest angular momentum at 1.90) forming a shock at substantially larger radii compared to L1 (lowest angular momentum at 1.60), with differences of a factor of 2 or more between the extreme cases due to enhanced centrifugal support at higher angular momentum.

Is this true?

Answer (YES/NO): YES